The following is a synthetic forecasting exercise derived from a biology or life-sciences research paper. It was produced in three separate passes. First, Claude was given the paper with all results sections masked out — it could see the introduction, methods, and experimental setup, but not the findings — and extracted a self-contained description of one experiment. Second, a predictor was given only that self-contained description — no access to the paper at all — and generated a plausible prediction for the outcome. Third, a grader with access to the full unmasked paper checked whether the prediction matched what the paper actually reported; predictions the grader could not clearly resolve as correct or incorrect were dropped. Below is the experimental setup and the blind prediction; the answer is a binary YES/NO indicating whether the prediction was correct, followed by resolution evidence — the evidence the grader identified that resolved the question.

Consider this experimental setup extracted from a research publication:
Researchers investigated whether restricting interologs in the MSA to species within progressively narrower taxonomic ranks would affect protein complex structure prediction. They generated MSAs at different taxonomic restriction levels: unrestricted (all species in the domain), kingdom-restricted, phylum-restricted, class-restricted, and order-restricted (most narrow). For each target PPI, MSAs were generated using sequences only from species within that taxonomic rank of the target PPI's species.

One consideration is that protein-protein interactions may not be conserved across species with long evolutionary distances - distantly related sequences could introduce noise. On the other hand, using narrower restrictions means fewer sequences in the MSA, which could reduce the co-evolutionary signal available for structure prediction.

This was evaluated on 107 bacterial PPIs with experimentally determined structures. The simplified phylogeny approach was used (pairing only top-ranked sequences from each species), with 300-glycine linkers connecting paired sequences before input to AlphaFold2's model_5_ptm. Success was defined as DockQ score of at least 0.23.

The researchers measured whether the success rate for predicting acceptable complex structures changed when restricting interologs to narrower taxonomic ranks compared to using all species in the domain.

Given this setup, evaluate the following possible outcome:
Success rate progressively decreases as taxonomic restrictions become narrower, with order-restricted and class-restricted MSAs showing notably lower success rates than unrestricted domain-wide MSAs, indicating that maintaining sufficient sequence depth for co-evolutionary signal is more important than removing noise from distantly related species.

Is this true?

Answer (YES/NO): NO